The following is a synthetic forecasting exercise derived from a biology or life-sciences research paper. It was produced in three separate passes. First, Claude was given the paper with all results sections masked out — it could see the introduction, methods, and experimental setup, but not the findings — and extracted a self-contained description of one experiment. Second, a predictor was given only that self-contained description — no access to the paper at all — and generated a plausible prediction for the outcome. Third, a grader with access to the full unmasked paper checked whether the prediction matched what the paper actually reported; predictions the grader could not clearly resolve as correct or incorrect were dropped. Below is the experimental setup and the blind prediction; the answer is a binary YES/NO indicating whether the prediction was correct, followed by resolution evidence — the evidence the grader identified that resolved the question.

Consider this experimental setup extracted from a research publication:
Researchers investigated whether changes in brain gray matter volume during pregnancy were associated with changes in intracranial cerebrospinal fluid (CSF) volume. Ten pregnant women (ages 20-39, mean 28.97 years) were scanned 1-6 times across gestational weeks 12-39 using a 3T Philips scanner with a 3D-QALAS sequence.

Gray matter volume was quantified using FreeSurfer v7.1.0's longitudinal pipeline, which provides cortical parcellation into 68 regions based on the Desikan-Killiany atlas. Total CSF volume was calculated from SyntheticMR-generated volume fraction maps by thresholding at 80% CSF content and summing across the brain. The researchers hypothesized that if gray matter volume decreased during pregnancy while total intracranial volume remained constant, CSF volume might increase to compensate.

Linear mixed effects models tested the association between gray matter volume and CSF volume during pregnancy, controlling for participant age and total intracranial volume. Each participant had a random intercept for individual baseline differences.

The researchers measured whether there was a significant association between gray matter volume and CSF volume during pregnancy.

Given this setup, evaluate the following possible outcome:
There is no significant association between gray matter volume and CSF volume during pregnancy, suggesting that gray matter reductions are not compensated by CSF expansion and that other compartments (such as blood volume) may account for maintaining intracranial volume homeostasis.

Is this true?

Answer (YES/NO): NO